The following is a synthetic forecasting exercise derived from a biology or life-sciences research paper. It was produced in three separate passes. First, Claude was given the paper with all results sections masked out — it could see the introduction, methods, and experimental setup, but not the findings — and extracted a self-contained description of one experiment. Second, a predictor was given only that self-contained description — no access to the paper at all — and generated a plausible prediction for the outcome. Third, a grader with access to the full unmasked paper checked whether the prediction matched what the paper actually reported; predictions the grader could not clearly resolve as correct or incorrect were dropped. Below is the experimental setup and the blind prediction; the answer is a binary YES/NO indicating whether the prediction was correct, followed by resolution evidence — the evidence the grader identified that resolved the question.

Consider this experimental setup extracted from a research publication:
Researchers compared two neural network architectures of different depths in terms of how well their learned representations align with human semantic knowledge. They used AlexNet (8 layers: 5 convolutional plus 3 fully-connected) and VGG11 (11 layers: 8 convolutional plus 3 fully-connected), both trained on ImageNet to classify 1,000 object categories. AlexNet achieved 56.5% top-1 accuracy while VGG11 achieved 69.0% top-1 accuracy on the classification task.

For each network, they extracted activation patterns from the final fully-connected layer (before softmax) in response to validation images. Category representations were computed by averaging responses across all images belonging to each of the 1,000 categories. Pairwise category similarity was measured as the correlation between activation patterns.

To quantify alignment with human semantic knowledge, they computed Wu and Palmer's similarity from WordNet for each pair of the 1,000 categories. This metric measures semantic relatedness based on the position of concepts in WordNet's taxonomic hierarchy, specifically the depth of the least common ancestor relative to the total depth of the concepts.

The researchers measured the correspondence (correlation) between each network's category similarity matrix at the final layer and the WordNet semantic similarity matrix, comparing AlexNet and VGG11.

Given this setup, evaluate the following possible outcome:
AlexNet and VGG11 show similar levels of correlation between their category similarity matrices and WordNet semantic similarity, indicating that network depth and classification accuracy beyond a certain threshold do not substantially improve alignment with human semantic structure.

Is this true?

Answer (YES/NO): YES